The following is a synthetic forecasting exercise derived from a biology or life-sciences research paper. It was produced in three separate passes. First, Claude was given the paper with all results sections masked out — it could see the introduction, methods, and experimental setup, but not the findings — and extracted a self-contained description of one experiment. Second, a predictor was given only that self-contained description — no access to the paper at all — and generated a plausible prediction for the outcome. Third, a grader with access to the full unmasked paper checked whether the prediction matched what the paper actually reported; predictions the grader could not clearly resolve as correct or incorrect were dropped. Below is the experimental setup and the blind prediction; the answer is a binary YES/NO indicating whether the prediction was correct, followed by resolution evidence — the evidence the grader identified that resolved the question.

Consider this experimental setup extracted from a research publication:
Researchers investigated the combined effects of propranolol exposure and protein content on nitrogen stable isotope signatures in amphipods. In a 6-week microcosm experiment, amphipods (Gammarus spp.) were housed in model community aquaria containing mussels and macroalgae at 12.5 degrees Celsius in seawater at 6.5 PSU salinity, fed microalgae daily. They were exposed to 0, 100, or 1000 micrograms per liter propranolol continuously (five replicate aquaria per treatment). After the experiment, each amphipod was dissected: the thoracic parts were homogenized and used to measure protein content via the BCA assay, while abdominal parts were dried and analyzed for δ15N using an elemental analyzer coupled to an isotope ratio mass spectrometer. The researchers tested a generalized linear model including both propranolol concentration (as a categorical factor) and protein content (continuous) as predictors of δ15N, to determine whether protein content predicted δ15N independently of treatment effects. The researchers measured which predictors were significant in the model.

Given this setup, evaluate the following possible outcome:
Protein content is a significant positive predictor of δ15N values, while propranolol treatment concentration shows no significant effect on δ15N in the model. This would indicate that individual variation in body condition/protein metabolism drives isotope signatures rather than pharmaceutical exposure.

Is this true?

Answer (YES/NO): NO